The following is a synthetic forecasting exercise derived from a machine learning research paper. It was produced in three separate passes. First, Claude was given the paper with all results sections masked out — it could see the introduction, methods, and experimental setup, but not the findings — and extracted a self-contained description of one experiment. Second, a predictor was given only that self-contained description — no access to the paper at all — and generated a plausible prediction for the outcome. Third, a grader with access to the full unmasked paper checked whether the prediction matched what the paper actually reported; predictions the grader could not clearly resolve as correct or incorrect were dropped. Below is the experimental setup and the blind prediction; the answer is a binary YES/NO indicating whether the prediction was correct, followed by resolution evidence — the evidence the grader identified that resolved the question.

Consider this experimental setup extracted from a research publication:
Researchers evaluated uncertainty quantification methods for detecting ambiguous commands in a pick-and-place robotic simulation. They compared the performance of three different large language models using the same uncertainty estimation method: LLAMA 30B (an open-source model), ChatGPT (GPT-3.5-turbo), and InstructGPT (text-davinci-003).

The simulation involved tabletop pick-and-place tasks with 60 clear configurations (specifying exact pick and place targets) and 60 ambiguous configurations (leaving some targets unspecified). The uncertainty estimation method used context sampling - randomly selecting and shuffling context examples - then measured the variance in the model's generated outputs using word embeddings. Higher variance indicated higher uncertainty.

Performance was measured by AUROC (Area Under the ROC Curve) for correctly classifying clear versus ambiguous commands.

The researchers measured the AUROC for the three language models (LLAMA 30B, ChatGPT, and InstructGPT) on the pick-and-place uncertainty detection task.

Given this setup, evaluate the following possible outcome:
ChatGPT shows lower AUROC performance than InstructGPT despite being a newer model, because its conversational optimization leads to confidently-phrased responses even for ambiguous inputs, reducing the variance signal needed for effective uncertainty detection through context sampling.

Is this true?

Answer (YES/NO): YES